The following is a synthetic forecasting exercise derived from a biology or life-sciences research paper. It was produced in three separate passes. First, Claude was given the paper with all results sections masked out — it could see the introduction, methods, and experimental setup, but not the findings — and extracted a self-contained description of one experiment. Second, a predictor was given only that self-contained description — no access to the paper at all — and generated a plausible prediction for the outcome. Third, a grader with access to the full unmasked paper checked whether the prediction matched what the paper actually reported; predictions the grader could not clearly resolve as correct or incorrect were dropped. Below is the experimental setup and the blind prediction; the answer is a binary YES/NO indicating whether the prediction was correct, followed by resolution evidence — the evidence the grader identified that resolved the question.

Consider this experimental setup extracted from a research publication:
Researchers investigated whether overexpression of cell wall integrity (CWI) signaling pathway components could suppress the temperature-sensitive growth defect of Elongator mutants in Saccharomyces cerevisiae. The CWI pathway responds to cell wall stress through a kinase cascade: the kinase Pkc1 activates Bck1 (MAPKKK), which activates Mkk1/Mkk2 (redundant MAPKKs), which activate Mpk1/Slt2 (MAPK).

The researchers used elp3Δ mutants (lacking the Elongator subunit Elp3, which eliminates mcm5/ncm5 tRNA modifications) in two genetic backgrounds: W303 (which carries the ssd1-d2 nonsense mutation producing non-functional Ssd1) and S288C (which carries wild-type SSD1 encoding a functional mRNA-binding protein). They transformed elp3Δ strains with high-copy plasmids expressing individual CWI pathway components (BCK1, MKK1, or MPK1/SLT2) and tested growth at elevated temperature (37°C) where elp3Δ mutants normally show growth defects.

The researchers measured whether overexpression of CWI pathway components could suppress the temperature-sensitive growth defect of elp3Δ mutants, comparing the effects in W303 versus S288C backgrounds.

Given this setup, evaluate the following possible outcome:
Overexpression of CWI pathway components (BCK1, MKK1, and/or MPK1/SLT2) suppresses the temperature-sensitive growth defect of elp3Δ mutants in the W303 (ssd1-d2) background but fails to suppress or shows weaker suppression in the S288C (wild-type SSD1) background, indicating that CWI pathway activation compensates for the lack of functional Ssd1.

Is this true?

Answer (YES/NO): NO